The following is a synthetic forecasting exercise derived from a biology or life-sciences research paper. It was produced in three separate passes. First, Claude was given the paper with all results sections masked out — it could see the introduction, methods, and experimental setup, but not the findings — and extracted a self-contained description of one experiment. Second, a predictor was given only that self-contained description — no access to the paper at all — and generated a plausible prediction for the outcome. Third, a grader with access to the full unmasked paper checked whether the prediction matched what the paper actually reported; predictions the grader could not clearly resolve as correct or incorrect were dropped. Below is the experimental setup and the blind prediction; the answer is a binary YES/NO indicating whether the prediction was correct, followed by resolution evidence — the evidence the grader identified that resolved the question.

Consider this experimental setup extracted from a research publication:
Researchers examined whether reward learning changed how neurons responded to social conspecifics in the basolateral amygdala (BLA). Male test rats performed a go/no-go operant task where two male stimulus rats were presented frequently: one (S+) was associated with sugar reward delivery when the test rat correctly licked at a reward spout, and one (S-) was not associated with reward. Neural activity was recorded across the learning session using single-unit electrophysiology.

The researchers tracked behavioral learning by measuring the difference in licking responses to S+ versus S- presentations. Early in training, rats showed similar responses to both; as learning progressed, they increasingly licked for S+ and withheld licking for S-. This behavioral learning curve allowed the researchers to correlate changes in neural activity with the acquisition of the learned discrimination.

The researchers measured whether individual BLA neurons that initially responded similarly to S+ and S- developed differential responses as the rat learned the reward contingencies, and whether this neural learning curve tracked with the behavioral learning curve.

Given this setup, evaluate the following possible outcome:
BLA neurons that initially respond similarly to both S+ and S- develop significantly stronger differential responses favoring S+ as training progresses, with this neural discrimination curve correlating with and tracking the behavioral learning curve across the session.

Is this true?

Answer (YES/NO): NO